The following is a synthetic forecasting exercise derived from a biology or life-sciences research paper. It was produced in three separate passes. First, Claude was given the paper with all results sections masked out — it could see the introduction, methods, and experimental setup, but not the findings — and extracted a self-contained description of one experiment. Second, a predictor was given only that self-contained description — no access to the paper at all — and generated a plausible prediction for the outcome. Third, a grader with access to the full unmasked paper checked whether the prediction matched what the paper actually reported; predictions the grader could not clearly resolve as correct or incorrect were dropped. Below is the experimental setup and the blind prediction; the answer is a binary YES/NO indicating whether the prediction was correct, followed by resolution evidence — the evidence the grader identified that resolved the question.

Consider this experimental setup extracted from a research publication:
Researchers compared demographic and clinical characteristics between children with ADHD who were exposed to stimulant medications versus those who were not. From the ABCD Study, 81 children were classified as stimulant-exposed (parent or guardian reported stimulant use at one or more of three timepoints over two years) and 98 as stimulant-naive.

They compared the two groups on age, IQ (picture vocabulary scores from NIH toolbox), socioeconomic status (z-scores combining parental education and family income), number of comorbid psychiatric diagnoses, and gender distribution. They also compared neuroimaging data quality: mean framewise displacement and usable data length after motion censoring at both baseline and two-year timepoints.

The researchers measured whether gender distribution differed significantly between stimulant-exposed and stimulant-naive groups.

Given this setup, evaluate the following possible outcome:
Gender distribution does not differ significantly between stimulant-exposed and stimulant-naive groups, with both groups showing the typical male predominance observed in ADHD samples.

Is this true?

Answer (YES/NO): NO